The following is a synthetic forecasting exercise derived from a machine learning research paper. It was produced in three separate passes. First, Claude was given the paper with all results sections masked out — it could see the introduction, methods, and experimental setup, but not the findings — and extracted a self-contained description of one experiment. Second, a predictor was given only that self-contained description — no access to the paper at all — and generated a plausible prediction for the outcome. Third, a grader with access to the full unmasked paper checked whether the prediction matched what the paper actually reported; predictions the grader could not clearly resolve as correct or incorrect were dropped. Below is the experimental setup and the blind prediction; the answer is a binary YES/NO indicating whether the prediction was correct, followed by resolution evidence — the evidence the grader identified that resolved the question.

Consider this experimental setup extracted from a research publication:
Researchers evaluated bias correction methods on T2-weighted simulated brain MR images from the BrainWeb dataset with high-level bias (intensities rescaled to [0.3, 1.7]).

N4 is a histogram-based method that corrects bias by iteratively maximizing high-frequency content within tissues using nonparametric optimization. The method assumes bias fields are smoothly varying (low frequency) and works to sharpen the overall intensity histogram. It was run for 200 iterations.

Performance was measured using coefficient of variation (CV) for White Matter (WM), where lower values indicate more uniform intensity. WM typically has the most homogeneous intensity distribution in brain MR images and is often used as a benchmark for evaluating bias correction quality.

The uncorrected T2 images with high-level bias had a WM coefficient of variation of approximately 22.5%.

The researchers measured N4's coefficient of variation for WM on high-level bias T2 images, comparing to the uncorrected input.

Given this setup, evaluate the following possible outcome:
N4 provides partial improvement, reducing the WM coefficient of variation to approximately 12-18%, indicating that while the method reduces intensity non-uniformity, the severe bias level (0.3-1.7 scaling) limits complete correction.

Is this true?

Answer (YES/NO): YES